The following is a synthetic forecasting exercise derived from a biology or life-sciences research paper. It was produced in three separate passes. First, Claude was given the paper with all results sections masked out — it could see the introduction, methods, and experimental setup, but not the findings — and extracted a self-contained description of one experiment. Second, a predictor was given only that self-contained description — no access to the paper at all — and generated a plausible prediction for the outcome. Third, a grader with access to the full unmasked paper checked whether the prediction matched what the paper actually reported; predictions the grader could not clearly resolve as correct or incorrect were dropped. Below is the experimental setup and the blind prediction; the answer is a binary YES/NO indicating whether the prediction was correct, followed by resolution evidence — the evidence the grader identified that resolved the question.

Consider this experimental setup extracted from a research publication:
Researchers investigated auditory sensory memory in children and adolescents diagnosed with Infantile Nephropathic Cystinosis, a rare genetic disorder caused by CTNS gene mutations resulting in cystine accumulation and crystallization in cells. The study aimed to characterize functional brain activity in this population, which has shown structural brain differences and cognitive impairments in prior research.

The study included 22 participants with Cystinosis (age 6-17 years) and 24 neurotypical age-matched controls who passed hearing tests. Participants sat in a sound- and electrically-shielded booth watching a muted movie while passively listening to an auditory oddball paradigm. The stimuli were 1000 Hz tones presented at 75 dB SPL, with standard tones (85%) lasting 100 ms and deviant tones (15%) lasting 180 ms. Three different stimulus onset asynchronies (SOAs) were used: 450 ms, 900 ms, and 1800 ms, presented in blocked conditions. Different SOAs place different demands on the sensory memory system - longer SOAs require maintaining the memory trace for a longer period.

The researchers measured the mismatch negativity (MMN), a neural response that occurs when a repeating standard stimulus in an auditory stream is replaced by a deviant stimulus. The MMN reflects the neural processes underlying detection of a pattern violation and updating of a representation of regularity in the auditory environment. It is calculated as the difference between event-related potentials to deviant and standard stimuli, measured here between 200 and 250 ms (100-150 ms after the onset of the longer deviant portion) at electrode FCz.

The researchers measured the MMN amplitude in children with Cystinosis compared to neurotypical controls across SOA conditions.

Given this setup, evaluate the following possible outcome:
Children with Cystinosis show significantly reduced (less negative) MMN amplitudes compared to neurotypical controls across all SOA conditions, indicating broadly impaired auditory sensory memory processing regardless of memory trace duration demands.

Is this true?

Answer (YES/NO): NO